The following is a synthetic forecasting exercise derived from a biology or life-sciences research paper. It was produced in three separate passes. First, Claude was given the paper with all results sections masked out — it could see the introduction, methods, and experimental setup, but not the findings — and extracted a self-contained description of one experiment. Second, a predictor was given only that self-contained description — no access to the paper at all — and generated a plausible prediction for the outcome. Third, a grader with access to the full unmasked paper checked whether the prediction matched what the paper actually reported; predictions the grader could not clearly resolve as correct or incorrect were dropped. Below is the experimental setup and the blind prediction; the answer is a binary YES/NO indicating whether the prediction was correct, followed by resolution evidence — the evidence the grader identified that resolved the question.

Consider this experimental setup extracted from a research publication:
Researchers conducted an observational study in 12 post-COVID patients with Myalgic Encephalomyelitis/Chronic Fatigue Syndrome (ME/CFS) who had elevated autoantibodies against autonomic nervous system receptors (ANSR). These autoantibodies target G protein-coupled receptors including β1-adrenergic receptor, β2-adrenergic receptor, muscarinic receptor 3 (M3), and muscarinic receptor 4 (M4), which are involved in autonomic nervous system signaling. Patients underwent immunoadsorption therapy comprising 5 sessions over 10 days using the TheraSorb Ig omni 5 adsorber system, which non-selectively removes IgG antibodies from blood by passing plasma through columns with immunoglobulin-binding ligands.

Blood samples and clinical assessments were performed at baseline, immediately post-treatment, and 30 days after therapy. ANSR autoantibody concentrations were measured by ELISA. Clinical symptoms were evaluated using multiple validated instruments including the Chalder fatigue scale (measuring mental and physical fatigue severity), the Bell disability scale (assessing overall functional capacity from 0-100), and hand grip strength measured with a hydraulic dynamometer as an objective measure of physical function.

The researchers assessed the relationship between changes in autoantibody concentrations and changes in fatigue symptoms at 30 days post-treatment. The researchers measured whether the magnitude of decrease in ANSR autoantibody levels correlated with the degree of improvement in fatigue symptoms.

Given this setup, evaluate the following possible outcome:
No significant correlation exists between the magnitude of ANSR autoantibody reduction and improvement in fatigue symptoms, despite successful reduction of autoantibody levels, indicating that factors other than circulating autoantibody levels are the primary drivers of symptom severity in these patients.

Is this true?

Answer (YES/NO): YES